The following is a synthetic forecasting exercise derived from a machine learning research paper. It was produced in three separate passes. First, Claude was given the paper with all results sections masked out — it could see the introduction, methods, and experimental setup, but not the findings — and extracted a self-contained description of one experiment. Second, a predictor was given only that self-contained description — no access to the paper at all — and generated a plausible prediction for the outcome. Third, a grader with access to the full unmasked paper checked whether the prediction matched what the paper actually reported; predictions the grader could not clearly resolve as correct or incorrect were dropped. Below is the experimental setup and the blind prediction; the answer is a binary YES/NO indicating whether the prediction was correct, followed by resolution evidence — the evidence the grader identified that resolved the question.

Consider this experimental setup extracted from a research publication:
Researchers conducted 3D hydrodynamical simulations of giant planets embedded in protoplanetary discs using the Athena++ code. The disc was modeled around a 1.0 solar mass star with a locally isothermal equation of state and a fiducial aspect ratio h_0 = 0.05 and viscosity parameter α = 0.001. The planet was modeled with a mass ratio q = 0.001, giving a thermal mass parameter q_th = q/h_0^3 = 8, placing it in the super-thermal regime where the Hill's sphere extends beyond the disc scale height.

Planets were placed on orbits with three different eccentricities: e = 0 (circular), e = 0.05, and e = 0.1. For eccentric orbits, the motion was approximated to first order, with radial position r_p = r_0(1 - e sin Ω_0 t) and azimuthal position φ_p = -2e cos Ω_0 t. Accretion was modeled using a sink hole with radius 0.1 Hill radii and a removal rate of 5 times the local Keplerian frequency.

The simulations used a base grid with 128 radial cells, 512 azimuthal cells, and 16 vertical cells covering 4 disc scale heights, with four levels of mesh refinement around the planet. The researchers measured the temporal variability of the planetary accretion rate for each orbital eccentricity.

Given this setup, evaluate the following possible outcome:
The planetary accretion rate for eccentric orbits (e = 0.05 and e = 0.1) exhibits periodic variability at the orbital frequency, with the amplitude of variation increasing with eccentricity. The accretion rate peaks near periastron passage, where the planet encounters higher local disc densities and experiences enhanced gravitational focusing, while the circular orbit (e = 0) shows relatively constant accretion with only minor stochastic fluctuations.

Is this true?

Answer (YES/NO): NO